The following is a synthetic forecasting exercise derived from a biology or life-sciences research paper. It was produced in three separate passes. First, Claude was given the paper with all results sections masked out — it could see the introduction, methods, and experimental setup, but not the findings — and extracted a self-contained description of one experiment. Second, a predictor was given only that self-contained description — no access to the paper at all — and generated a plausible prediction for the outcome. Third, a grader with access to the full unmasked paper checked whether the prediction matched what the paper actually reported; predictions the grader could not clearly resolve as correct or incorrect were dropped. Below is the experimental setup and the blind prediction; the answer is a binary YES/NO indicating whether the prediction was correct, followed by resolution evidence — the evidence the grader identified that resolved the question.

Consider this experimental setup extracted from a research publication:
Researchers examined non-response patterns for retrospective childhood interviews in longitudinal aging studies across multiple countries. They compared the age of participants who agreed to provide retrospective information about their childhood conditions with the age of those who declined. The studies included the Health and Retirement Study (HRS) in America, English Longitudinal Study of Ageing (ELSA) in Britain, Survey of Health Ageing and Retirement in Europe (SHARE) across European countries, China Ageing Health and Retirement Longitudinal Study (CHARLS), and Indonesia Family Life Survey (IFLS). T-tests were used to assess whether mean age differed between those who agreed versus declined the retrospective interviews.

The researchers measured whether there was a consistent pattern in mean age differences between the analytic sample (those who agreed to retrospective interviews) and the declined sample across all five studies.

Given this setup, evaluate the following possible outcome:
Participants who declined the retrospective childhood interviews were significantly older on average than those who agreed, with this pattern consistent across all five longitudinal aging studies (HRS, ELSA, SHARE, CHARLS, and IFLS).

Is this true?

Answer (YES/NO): NO